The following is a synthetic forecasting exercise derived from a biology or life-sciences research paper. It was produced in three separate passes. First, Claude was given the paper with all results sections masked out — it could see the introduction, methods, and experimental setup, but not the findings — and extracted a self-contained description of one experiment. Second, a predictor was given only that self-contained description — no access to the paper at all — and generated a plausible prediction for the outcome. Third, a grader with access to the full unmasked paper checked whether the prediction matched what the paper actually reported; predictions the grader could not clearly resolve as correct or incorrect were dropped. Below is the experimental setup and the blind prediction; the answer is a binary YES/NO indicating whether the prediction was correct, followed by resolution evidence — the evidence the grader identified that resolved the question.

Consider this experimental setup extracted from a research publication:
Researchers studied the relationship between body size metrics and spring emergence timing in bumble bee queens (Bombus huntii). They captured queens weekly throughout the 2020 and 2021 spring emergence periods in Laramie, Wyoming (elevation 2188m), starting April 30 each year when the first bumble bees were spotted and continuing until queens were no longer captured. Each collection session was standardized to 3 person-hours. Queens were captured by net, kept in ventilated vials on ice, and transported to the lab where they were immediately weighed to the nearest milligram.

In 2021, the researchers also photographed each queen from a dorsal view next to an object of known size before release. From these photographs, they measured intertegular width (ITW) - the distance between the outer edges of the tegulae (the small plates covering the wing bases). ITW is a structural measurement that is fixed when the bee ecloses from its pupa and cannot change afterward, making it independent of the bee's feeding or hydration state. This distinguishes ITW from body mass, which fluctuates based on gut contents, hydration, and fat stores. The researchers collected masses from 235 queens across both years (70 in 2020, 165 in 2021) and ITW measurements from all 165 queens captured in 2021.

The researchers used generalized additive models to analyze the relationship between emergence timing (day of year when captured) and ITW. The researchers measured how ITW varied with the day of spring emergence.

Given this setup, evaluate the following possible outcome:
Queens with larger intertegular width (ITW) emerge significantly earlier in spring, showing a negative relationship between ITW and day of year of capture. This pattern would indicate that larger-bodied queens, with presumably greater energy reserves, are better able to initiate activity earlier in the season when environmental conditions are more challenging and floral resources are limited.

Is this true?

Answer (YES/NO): NO